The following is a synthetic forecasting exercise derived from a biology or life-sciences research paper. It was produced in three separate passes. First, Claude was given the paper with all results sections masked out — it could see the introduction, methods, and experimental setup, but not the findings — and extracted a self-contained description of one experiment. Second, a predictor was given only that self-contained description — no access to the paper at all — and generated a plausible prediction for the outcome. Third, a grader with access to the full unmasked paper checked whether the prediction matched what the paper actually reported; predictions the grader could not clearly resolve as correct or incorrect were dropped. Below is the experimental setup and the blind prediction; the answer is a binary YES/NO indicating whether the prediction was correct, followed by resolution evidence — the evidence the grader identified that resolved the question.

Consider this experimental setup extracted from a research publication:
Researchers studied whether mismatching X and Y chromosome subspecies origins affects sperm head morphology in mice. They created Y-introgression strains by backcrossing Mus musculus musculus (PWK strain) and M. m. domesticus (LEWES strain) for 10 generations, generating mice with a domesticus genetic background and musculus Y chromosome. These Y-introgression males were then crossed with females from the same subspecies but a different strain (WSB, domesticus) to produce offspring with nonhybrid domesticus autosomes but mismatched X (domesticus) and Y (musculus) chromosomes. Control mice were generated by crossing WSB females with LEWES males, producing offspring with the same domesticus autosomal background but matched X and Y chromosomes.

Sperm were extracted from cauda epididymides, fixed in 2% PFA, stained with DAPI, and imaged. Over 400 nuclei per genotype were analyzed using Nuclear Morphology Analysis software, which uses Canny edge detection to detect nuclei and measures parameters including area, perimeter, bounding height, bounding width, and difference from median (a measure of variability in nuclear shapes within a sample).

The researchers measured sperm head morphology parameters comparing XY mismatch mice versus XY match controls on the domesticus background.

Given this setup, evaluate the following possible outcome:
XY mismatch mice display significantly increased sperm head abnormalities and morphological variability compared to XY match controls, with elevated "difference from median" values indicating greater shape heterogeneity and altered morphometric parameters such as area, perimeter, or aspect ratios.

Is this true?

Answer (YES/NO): NO